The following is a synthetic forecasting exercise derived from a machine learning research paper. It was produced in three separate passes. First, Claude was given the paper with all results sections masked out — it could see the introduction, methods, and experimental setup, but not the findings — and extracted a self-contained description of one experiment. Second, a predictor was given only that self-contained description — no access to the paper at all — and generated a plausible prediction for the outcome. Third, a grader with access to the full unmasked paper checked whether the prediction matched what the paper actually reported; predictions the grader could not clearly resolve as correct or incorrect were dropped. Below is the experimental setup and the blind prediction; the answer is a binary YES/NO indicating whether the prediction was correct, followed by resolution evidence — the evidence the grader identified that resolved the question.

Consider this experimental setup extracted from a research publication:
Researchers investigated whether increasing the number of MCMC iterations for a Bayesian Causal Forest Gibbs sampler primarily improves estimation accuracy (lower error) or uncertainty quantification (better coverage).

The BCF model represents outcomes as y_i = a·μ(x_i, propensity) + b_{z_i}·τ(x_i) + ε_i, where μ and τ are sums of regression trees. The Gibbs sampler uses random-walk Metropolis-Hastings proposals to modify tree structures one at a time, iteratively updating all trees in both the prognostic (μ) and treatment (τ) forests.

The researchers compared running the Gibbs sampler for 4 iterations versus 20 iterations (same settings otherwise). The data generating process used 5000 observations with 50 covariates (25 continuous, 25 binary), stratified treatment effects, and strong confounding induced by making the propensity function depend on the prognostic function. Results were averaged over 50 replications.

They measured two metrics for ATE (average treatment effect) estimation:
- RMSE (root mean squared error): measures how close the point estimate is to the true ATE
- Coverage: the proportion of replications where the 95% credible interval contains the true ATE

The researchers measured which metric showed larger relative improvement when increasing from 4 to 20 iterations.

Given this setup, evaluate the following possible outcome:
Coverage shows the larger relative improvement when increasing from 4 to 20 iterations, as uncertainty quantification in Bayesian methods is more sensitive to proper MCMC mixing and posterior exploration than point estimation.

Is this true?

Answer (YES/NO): NO